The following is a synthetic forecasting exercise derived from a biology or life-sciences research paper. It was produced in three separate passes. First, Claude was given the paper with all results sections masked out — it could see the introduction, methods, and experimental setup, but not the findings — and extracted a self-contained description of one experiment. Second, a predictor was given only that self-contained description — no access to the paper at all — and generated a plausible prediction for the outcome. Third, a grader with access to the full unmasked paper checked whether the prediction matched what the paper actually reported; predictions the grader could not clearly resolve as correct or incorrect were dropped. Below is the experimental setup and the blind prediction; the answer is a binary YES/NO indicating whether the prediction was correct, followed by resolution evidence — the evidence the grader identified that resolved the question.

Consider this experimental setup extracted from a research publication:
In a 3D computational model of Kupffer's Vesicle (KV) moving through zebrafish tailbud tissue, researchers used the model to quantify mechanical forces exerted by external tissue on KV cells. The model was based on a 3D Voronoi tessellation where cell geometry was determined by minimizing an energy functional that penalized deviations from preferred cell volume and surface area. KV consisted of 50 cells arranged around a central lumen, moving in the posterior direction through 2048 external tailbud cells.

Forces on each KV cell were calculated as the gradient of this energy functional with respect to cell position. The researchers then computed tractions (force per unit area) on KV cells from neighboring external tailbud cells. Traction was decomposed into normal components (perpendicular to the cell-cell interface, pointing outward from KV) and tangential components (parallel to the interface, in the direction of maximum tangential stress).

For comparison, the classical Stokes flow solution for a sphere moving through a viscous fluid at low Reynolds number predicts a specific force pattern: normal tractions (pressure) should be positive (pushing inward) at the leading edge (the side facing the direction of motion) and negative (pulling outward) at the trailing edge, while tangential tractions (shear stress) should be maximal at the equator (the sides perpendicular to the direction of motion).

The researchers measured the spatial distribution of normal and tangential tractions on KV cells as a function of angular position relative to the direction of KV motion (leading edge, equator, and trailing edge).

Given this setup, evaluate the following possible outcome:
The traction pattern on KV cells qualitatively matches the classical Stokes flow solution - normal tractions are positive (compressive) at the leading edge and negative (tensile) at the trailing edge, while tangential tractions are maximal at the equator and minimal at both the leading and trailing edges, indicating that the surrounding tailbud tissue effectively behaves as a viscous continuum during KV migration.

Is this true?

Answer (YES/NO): NO